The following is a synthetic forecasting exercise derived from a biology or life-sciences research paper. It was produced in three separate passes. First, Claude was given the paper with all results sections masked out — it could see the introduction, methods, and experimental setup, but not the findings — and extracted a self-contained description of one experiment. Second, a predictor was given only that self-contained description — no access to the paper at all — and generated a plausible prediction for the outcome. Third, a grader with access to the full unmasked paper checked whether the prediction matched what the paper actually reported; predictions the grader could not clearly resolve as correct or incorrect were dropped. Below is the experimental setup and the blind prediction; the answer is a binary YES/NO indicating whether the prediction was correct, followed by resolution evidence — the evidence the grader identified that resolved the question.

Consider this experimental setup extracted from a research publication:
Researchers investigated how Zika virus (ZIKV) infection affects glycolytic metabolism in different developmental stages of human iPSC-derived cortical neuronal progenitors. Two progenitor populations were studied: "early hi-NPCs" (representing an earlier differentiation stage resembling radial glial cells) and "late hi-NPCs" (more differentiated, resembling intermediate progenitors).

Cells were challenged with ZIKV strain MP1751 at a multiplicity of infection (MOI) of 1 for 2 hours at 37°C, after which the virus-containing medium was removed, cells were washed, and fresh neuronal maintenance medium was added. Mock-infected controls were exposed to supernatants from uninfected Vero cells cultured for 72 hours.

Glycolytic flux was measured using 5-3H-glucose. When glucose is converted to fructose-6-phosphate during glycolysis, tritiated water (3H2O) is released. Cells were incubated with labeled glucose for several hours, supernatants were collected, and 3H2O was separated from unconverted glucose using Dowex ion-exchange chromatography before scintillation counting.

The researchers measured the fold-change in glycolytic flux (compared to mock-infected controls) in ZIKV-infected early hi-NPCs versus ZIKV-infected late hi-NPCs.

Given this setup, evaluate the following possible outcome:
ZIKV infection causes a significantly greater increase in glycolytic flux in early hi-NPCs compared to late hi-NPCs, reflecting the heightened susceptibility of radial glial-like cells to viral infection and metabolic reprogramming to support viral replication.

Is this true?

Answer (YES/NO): NO